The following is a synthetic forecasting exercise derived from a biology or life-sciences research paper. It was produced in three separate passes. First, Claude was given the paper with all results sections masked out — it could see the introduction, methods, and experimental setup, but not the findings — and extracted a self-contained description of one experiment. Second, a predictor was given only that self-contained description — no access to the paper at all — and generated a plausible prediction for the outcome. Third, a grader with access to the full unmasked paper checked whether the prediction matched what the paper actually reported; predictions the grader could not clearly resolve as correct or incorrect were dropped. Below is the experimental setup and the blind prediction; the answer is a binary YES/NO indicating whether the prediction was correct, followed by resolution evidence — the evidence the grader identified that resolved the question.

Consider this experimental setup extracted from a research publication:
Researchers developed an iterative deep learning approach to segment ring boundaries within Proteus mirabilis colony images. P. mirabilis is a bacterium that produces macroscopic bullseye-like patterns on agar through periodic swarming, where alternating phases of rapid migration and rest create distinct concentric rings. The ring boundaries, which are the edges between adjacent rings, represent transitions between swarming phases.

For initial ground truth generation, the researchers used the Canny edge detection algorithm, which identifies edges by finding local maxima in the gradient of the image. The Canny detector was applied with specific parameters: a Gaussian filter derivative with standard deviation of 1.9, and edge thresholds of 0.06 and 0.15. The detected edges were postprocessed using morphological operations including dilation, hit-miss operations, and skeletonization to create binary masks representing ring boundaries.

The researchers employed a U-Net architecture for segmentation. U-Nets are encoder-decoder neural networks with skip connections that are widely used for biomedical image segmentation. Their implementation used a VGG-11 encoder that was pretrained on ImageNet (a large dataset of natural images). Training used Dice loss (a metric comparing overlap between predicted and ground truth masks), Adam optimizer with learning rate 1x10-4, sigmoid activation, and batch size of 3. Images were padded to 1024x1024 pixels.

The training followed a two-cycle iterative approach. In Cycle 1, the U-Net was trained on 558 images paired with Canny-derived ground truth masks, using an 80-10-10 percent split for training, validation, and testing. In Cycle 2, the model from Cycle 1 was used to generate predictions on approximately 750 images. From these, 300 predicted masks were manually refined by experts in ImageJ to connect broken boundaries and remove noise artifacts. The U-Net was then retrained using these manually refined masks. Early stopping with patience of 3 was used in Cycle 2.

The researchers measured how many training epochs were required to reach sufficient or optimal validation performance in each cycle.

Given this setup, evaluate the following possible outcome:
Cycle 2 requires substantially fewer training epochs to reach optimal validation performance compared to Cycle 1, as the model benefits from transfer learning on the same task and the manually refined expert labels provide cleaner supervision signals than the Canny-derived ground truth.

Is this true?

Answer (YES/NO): NO